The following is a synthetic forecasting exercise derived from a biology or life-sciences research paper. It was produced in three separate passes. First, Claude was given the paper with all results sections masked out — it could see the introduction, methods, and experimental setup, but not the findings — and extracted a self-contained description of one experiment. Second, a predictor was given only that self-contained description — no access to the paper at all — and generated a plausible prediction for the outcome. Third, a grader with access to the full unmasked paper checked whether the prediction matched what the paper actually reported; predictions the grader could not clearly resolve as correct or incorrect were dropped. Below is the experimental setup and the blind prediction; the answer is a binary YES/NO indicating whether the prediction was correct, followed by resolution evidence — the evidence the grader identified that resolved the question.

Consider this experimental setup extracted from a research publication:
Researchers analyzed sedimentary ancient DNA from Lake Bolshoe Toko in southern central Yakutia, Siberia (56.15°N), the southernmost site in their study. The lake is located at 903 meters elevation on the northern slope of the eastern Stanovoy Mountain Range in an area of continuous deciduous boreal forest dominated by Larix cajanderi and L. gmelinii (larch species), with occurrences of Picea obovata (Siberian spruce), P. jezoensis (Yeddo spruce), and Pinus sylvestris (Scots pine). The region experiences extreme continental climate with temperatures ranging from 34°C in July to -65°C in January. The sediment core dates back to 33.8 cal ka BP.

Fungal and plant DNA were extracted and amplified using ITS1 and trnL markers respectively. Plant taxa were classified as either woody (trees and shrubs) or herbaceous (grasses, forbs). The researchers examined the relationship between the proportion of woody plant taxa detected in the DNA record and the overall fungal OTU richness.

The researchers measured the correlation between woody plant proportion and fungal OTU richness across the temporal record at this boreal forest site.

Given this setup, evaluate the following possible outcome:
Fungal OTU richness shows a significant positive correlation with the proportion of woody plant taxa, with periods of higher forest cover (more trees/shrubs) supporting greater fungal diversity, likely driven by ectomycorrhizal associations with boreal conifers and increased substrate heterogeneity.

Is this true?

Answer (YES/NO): YES